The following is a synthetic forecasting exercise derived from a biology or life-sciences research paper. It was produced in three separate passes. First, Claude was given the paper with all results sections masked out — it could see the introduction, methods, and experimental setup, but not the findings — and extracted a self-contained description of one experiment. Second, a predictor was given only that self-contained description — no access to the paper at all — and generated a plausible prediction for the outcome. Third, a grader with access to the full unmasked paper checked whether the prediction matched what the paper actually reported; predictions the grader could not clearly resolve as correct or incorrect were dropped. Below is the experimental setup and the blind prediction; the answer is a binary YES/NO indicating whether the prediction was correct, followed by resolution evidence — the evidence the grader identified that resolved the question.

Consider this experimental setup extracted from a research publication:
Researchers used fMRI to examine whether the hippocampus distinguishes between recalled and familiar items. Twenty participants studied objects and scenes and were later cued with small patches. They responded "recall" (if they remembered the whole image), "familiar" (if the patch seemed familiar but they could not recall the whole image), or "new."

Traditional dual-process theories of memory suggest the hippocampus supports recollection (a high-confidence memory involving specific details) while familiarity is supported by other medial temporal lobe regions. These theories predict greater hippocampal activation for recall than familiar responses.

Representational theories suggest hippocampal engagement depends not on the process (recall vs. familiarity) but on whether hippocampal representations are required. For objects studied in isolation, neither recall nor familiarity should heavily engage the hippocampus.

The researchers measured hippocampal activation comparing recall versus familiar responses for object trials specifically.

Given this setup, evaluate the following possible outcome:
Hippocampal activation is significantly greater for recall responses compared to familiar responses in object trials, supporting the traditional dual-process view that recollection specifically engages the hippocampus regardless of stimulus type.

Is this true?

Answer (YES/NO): NO